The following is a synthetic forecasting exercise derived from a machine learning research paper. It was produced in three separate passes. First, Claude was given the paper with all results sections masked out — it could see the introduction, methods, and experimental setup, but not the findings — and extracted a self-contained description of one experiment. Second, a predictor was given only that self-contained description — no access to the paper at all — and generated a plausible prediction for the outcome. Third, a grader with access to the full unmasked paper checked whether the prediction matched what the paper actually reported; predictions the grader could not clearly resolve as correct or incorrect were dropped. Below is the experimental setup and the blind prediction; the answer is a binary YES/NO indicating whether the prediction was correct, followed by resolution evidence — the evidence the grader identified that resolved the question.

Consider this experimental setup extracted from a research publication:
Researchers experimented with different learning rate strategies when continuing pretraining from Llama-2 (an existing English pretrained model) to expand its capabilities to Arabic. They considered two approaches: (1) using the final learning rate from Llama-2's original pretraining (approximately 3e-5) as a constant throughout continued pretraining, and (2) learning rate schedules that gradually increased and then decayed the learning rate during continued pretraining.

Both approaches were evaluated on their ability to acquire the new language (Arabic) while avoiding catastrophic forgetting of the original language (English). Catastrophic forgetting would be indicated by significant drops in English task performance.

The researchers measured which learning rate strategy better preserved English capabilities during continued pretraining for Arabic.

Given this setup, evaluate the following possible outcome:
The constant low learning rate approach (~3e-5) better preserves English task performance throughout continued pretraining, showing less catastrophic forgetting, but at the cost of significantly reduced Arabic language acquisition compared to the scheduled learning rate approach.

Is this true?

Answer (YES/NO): NO